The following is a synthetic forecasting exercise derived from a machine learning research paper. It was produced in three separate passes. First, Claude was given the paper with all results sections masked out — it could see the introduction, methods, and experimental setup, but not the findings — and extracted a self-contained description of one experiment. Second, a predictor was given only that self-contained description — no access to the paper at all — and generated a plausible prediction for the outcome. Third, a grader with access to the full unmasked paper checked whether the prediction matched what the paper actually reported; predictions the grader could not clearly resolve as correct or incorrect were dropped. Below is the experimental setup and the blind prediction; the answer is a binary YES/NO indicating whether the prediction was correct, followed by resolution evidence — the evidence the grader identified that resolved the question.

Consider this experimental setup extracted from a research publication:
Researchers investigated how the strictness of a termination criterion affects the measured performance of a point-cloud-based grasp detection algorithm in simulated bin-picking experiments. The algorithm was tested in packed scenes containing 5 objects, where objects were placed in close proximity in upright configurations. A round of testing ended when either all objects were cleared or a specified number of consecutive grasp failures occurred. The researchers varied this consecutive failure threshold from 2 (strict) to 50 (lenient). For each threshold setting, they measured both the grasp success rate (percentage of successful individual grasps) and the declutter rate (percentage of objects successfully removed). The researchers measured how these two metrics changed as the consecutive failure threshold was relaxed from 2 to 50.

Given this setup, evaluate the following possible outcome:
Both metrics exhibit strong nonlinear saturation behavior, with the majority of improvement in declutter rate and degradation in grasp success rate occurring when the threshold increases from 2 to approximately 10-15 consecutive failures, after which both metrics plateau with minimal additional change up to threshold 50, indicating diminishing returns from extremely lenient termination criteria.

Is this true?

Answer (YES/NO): NO